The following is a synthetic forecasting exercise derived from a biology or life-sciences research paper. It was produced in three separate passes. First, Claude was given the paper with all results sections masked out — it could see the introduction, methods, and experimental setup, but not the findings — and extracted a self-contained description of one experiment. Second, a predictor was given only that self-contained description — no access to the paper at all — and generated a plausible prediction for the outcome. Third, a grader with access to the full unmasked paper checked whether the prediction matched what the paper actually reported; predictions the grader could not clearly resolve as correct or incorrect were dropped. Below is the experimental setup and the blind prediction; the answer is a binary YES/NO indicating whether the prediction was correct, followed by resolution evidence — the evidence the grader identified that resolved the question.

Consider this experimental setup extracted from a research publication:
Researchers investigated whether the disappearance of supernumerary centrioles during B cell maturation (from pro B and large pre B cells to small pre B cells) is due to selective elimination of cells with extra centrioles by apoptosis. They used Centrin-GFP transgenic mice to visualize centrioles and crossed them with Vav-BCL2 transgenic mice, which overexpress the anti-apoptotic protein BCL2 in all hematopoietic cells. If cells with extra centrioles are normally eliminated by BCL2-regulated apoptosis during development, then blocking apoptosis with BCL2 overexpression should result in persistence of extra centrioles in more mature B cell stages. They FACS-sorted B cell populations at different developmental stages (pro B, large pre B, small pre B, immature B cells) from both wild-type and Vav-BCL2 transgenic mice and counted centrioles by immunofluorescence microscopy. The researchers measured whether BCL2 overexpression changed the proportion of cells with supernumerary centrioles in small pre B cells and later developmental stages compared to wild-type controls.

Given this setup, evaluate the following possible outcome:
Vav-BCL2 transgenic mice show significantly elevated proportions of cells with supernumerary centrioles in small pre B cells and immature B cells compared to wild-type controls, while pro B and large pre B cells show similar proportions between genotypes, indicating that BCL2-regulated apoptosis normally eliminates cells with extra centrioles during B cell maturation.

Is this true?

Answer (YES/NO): NO